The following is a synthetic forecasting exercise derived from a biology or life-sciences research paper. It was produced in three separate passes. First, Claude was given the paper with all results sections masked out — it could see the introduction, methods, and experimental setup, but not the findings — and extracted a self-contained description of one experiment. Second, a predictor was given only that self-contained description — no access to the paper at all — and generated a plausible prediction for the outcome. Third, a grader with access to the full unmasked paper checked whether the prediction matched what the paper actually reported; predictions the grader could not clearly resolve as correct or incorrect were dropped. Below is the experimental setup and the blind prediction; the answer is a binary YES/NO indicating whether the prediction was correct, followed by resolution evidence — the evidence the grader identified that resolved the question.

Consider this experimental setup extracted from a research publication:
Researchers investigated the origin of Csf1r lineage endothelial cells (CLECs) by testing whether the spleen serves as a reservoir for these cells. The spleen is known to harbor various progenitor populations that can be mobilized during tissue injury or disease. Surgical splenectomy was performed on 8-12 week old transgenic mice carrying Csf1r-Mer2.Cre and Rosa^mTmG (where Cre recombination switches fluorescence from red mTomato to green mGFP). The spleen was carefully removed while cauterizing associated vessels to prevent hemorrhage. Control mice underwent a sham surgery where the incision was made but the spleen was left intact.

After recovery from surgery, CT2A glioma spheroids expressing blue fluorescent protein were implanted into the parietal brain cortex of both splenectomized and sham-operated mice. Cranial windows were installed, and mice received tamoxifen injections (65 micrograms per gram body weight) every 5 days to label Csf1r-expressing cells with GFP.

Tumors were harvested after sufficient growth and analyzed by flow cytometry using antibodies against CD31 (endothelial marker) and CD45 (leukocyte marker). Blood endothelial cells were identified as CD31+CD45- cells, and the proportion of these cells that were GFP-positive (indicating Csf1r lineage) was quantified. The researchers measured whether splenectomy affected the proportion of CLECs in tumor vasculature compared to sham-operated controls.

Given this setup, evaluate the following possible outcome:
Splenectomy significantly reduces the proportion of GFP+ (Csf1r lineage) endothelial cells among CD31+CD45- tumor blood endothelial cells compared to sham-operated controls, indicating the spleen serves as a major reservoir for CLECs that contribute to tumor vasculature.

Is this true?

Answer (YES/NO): NO